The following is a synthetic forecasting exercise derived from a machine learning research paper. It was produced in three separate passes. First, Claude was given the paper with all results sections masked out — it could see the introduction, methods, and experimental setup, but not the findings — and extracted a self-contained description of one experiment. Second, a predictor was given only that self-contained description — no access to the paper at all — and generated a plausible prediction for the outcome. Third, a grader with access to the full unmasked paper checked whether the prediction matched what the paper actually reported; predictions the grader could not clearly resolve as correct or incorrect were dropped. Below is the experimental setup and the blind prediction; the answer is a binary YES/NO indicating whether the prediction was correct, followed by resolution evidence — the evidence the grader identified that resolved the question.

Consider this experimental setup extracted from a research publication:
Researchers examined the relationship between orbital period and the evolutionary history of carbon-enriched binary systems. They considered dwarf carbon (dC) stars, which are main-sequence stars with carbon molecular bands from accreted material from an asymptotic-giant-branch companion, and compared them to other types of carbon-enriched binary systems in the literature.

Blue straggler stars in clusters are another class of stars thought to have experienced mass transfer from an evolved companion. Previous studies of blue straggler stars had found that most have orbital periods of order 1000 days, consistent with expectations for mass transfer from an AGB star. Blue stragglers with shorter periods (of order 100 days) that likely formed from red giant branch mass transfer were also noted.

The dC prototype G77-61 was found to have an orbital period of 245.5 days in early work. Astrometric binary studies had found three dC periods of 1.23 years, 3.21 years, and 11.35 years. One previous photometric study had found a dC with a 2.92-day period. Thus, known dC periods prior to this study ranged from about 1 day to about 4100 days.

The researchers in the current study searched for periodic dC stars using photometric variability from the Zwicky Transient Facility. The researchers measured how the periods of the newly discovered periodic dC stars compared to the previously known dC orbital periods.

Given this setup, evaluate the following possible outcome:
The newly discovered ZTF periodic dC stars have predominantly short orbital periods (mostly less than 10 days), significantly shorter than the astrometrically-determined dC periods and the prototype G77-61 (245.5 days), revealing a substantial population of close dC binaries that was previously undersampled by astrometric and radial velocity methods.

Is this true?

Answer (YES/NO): YES